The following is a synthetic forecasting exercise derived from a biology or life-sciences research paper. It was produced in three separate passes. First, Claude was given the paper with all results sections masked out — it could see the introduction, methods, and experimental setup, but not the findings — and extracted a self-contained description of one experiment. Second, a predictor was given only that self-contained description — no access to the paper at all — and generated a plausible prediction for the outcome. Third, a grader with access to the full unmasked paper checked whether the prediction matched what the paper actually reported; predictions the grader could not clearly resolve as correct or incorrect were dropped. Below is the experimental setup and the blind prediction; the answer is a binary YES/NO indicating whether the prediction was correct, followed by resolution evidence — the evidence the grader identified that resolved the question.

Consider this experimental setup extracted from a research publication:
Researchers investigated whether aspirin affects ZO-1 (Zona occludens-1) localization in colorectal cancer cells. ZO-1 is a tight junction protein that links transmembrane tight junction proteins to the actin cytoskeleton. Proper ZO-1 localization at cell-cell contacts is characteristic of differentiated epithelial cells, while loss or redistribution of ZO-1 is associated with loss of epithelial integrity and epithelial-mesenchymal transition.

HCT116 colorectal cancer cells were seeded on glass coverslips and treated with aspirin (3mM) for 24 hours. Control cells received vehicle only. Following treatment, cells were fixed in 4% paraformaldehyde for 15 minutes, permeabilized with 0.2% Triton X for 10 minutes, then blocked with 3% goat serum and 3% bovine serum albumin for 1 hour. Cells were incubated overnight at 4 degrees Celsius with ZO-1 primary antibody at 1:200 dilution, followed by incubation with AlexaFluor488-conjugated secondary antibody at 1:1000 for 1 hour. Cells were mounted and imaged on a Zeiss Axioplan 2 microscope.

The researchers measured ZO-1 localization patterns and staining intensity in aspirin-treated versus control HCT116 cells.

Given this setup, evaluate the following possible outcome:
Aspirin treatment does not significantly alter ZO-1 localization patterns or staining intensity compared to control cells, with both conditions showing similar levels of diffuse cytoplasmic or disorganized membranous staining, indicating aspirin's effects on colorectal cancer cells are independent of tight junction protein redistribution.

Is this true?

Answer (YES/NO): NO